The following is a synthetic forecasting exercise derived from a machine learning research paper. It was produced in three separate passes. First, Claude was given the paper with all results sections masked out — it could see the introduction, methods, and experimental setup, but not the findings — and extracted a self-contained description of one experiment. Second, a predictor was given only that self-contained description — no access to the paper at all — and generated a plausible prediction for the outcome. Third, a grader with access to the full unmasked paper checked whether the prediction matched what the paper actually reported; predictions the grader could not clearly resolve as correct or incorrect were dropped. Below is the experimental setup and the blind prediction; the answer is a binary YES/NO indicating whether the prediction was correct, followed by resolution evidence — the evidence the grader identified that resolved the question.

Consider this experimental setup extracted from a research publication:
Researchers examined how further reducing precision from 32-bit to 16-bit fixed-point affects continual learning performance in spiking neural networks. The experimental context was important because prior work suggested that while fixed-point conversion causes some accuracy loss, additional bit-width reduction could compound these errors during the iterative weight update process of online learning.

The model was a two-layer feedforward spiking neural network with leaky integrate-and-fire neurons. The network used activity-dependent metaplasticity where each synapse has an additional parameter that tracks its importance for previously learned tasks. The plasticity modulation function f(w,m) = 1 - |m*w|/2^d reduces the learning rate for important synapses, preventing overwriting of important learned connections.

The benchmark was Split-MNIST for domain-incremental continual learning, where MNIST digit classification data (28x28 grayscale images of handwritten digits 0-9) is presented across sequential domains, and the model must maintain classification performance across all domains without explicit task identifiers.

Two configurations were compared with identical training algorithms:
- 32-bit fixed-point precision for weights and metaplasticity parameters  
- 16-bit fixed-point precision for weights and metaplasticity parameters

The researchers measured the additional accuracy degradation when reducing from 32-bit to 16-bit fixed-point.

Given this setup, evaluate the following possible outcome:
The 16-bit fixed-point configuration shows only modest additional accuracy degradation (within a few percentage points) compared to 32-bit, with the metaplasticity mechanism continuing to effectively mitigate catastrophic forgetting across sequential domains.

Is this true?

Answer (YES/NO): YES